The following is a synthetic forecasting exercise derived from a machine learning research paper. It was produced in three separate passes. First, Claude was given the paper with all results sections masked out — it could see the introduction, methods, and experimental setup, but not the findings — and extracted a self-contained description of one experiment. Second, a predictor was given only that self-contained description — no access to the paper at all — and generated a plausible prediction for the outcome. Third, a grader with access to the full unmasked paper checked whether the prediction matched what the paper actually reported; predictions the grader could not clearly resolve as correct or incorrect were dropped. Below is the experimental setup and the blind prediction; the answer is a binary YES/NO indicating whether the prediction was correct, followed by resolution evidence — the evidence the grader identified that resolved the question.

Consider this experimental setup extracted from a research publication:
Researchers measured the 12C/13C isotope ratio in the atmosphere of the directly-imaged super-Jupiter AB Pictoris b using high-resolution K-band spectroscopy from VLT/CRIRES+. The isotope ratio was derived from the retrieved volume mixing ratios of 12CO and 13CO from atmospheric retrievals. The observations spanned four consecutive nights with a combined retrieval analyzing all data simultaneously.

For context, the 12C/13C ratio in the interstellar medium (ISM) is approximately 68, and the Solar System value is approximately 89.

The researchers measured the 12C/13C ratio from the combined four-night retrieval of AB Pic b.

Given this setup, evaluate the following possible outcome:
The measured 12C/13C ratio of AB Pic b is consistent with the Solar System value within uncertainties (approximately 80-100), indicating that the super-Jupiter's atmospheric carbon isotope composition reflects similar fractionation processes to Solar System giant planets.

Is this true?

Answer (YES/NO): NO